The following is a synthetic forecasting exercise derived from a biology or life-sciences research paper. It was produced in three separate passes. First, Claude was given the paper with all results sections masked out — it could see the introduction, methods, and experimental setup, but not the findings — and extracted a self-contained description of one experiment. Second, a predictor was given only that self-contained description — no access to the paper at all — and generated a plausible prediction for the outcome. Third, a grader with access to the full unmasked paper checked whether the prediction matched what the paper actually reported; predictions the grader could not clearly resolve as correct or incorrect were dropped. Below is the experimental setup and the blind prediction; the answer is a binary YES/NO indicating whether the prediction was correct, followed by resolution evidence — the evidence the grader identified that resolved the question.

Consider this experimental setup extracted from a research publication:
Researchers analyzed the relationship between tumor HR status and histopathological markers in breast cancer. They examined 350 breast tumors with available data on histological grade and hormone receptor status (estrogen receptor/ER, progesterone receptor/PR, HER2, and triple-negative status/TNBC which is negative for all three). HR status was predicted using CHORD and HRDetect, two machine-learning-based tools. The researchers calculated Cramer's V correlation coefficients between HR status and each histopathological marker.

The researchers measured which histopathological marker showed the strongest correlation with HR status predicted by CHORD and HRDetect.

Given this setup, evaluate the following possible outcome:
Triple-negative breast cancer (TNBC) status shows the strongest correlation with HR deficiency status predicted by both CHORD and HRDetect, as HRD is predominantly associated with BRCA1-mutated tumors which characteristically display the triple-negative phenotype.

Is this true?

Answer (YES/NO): YES